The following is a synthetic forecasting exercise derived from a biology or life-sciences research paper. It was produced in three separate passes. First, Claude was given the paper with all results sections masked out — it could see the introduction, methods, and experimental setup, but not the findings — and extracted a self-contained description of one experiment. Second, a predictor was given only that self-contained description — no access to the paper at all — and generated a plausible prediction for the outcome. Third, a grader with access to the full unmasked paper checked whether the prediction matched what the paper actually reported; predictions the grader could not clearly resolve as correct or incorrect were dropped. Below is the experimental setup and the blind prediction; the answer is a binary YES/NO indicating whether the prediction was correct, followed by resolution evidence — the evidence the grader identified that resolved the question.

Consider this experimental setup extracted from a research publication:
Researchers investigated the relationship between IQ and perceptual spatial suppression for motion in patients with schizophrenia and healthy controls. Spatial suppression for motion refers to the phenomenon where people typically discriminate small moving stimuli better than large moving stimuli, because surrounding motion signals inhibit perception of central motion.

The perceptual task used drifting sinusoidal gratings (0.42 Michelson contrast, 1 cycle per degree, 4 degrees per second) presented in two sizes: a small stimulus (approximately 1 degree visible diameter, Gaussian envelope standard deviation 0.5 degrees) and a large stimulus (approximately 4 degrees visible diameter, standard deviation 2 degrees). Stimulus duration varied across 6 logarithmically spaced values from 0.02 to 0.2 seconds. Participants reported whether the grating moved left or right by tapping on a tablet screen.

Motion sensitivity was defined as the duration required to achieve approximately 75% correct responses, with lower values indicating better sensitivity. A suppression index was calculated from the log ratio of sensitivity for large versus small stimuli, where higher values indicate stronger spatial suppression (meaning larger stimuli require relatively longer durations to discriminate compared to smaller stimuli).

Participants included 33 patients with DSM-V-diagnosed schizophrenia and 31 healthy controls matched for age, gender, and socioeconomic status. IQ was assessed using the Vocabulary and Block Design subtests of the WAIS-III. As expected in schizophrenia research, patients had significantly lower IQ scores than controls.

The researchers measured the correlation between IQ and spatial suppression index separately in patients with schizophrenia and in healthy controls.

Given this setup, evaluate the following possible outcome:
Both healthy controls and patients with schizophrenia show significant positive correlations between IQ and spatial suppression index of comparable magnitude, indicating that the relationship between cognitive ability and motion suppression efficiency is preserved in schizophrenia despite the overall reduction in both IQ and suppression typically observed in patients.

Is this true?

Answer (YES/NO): NO